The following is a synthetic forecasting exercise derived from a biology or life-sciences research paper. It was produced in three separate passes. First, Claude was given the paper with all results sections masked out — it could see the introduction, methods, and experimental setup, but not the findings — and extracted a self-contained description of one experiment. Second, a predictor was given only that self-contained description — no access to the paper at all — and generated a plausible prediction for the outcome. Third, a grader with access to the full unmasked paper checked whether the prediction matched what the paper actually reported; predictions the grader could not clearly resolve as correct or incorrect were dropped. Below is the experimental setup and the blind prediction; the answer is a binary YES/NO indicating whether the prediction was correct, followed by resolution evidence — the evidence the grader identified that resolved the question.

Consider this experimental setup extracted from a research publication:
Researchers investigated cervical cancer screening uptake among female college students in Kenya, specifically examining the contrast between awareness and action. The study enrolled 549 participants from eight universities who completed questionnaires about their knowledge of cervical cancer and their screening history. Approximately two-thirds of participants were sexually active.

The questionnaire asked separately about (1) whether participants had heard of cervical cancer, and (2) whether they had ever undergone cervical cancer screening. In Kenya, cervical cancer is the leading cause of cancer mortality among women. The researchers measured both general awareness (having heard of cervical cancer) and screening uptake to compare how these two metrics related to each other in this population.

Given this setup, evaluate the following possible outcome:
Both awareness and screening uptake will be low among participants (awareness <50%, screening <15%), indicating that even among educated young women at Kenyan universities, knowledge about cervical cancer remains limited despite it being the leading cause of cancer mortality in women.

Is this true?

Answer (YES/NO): NO